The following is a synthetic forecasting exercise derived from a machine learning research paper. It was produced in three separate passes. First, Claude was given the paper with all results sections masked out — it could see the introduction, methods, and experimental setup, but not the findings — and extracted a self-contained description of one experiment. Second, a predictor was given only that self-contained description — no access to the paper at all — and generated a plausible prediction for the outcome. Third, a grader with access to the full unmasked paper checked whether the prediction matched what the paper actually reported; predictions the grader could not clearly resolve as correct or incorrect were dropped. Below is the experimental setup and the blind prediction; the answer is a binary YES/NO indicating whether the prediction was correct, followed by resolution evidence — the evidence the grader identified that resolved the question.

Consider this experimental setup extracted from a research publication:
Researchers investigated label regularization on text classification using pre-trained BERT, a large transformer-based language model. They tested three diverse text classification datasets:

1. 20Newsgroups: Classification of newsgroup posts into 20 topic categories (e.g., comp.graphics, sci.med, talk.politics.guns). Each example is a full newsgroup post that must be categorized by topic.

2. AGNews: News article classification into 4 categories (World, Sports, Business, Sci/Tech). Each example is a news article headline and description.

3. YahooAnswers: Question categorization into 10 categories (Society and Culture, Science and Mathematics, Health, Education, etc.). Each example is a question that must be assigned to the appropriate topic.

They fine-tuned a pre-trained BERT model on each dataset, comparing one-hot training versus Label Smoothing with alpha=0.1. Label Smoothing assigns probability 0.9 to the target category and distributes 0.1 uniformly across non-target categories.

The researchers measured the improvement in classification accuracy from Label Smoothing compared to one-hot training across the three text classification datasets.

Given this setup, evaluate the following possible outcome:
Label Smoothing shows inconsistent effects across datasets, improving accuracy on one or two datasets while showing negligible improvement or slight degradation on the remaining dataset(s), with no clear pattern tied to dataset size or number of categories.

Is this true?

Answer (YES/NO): NO